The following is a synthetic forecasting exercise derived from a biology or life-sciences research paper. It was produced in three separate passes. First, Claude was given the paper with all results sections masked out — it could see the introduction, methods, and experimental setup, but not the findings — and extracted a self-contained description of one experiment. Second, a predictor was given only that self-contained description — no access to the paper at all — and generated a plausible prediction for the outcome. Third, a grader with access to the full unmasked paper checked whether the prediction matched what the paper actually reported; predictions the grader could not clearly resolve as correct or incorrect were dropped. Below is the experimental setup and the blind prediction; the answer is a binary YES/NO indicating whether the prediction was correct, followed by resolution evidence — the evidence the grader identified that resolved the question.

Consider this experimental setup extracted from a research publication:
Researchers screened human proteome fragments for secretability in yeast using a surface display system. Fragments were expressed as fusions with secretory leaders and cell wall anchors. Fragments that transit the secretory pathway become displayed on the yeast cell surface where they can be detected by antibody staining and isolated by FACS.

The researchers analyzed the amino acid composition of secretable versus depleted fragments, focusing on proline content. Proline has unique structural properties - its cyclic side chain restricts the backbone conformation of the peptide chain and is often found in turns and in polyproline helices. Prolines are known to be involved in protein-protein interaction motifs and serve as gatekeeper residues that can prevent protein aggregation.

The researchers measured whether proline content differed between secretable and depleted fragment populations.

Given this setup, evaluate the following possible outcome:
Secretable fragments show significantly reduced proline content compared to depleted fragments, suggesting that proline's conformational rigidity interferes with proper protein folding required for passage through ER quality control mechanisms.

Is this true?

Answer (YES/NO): NO